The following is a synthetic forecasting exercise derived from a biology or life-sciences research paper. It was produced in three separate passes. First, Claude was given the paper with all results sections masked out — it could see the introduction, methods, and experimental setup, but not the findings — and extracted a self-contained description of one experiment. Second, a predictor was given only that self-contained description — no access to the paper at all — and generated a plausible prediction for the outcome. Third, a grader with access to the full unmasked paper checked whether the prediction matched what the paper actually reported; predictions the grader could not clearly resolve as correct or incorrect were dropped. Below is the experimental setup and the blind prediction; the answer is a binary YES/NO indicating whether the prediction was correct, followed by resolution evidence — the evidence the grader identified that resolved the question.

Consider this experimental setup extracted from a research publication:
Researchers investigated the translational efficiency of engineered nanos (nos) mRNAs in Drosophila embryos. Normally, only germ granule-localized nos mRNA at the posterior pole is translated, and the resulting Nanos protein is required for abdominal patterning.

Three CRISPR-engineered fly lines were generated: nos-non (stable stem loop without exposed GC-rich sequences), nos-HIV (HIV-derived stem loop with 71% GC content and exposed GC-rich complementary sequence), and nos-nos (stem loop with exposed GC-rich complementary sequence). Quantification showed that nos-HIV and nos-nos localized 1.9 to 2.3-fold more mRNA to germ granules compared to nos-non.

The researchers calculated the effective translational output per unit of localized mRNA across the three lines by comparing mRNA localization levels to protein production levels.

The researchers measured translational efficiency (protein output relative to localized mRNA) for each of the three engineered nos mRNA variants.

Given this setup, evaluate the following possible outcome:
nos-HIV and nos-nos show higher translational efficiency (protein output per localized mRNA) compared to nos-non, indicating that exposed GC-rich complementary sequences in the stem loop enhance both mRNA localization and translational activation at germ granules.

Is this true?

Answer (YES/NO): NO